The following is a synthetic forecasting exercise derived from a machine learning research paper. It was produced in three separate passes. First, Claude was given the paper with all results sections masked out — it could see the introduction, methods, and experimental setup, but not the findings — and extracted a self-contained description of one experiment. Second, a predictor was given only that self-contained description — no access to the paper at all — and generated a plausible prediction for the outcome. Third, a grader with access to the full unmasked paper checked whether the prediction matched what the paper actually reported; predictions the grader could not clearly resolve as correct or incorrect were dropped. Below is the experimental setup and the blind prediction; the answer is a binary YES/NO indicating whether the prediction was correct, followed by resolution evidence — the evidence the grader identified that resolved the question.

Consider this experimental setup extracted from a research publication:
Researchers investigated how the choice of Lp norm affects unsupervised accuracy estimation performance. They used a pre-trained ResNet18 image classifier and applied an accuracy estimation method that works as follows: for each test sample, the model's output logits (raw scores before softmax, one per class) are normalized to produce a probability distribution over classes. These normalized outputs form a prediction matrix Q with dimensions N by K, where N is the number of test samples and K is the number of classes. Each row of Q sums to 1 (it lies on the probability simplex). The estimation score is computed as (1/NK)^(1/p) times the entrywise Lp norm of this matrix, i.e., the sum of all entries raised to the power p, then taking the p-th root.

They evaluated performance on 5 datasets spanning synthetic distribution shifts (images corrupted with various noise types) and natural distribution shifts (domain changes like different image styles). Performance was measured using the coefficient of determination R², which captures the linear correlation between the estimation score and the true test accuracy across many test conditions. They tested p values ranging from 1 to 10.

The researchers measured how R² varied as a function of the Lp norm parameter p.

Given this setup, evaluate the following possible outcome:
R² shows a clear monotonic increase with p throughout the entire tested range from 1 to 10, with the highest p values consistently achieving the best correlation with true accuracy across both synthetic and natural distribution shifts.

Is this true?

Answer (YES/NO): NO